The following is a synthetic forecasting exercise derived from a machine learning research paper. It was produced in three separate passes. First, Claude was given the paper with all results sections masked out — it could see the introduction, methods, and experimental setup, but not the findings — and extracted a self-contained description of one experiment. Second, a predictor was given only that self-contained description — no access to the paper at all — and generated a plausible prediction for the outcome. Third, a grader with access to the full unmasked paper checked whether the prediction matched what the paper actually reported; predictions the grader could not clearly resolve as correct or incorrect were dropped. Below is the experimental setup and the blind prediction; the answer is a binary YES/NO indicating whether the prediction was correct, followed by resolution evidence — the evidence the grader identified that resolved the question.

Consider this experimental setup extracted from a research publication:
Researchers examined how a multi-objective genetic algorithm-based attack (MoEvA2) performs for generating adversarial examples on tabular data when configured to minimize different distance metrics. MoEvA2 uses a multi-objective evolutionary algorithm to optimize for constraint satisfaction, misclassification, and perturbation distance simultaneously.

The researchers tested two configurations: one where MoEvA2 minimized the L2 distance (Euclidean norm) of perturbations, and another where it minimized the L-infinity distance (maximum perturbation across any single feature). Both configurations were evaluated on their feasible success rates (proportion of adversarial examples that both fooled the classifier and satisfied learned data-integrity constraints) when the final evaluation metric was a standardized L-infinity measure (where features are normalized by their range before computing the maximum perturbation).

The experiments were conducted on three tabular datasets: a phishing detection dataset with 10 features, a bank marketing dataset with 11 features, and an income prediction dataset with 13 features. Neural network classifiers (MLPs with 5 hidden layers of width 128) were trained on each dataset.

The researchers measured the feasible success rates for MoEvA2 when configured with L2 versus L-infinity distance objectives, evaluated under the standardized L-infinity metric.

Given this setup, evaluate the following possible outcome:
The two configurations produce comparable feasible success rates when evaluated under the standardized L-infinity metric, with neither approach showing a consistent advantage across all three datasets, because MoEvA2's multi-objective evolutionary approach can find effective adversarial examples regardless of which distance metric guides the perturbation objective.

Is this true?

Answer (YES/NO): NO